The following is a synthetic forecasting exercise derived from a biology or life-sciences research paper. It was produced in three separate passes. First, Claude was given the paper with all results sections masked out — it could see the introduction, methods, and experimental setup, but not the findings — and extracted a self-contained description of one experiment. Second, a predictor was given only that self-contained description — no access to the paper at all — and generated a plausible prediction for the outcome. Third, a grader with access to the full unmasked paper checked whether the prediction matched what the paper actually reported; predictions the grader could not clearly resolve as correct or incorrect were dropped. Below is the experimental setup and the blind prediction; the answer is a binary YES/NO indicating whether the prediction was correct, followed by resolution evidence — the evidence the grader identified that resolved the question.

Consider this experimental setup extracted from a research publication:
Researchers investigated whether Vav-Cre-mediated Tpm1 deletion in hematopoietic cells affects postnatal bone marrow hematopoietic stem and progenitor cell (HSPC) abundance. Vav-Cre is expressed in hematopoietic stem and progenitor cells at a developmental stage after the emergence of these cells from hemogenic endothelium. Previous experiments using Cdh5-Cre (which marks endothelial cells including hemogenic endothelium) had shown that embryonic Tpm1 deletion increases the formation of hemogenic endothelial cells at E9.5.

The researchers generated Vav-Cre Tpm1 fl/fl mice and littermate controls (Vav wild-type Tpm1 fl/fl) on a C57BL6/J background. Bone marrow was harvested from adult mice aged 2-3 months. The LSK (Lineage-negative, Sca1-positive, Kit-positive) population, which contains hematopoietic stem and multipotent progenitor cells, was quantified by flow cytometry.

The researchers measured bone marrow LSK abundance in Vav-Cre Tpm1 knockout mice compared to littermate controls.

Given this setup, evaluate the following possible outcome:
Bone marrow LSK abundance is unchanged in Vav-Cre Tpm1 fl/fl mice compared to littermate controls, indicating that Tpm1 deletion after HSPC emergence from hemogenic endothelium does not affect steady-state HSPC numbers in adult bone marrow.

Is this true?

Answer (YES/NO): YES